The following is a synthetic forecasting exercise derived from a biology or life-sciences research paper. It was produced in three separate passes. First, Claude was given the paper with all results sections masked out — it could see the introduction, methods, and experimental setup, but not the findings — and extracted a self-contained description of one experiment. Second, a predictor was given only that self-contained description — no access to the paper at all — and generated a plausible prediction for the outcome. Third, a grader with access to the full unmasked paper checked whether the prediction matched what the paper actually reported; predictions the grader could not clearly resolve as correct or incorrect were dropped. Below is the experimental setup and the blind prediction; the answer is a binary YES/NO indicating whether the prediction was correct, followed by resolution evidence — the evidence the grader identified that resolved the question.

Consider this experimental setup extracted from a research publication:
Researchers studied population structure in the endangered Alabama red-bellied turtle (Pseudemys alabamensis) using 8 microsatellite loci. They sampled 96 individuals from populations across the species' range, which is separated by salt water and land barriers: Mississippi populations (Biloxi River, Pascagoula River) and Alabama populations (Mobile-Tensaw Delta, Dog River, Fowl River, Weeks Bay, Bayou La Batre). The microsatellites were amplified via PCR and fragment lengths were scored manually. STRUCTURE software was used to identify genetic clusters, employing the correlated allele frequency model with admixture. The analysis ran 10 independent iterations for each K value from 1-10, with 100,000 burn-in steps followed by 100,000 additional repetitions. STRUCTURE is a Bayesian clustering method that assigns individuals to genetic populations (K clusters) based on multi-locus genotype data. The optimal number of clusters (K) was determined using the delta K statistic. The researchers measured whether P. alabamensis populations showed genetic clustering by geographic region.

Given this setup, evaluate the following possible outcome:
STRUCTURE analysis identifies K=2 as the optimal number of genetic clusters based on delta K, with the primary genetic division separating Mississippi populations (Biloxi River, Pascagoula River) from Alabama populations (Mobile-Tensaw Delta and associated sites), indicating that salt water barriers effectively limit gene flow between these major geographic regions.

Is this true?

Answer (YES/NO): YES